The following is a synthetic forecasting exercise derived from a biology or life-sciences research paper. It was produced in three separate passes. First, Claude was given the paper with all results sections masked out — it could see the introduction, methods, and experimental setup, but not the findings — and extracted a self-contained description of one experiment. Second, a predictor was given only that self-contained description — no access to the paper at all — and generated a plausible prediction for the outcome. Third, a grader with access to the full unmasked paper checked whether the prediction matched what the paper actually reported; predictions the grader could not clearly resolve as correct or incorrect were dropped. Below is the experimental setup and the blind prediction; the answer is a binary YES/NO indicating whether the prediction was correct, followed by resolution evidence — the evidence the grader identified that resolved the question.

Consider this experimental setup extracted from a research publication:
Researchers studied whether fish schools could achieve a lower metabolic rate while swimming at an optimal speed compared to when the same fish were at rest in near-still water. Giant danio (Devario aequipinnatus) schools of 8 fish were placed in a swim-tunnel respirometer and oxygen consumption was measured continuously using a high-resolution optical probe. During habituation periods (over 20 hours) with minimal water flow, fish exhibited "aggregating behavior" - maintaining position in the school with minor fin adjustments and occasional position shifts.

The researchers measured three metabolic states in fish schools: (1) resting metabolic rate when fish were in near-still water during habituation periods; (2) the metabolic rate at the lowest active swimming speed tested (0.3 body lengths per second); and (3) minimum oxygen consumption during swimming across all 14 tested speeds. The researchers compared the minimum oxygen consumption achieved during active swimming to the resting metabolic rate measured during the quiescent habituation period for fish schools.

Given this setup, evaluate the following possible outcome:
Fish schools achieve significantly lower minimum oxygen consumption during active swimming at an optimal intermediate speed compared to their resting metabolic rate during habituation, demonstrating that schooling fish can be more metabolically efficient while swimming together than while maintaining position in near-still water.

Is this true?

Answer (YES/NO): YES